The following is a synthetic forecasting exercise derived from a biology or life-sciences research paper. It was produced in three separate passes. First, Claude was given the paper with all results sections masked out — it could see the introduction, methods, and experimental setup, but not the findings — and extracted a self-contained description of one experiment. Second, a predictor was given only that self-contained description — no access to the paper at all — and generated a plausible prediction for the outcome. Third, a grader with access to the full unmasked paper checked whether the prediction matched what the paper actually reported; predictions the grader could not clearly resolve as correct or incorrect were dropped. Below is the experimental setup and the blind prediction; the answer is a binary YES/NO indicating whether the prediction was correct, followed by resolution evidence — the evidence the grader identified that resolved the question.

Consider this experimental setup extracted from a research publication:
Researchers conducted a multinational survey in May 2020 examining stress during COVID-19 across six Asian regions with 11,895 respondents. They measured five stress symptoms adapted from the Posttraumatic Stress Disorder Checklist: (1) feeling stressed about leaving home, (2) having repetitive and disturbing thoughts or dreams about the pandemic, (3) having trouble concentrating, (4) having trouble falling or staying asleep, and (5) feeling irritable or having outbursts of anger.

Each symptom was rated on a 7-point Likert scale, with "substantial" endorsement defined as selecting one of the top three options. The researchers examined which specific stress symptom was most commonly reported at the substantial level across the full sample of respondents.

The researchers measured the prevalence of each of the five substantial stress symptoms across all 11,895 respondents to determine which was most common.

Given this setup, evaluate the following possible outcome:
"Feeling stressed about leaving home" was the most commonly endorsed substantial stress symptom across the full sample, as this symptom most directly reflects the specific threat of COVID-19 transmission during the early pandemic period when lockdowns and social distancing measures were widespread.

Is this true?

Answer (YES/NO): YES